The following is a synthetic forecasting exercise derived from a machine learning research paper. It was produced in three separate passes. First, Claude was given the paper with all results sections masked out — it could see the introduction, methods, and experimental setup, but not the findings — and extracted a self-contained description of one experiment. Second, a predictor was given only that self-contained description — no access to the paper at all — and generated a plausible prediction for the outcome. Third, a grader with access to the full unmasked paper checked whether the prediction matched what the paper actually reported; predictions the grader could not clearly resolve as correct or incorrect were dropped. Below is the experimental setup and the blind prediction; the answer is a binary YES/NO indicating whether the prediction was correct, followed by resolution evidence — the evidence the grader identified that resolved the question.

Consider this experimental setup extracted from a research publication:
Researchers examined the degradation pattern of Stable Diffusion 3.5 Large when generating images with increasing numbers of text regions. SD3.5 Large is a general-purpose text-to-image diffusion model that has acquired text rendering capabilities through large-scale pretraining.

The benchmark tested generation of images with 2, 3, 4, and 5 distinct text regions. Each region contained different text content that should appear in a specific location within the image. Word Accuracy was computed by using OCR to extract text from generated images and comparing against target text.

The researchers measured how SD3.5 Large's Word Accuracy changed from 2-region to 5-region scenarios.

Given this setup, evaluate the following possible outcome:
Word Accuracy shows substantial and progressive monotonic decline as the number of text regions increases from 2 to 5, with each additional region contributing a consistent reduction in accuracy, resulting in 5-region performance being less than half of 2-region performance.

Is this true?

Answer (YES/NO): NO